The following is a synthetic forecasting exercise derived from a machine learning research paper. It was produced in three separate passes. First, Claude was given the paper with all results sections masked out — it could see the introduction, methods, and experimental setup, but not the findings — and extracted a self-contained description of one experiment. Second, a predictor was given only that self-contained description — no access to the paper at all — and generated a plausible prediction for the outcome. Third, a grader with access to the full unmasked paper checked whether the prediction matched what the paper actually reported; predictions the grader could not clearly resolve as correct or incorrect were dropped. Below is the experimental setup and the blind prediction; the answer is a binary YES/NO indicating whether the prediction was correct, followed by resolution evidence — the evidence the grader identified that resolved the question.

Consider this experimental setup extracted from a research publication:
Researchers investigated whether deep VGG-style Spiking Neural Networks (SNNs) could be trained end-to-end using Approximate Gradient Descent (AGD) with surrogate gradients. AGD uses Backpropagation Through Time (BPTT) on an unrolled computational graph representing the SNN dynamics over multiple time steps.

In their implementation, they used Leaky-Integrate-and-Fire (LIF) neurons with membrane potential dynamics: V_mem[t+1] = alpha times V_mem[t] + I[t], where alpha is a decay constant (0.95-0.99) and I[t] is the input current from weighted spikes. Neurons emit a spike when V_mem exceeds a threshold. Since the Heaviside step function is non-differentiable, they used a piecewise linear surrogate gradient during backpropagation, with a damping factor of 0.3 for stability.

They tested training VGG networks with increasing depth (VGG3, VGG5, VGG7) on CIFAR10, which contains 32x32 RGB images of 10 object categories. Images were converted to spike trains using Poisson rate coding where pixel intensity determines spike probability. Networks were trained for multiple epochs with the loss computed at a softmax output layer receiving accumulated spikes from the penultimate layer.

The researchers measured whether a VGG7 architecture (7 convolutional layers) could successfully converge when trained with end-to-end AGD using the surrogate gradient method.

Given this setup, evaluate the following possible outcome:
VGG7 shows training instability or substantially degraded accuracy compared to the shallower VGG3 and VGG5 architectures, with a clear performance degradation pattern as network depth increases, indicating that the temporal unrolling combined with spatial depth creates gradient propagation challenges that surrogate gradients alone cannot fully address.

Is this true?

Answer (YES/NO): YES